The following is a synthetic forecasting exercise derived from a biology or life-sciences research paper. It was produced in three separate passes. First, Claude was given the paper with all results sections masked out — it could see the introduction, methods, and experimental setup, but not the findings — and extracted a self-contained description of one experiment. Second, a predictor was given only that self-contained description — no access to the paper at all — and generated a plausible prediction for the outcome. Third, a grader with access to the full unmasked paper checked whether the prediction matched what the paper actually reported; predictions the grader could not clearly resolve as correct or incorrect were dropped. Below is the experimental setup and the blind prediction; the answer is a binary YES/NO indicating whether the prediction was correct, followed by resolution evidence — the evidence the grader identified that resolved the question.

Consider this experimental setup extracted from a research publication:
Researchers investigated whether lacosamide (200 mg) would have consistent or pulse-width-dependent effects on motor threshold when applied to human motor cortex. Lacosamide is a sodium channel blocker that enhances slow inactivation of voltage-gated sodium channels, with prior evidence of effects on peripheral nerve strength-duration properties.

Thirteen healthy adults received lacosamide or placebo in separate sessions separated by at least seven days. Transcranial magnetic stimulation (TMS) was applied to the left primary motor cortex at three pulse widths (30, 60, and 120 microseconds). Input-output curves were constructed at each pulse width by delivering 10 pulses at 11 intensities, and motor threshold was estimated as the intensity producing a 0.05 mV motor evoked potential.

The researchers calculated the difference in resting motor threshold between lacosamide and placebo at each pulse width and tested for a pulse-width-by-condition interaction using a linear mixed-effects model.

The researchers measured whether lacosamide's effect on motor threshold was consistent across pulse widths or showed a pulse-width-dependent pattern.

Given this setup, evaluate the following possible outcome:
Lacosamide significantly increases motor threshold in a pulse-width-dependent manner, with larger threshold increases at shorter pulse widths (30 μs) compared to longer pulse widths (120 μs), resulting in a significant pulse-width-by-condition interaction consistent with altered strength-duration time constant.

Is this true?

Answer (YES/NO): NO